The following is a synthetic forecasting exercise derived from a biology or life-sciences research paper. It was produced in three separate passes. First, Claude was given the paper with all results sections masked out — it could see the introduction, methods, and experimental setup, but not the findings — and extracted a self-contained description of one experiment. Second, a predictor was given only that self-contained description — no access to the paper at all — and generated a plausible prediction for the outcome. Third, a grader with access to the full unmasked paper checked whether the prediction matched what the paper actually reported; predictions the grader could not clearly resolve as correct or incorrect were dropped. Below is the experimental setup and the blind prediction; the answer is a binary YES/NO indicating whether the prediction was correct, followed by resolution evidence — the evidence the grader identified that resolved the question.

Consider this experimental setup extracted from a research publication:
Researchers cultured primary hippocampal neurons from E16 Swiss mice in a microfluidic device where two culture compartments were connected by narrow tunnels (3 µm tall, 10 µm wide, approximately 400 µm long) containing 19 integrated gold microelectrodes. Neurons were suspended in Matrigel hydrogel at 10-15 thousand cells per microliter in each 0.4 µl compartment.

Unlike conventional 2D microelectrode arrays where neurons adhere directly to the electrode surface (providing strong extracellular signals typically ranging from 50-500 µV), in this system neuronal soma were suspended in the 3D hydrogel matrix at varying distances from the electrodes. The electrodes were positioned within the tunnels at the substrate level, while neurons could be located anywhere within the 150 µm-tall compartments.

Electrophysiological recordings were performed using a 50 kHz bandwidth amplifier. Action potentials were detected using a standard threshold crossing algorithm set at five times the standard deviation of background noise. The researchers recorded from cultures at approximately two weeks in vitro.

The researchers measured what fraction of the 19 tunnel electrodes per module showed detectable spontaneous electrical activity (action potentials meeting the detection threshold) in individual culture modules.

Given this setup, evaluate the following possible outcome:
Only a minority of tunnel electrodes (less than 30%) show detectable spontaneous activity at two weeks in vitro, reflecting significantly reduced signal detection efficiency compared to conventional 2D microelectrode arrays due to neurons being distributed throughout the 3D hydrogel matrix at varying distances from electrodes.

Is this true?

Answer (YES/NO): NO